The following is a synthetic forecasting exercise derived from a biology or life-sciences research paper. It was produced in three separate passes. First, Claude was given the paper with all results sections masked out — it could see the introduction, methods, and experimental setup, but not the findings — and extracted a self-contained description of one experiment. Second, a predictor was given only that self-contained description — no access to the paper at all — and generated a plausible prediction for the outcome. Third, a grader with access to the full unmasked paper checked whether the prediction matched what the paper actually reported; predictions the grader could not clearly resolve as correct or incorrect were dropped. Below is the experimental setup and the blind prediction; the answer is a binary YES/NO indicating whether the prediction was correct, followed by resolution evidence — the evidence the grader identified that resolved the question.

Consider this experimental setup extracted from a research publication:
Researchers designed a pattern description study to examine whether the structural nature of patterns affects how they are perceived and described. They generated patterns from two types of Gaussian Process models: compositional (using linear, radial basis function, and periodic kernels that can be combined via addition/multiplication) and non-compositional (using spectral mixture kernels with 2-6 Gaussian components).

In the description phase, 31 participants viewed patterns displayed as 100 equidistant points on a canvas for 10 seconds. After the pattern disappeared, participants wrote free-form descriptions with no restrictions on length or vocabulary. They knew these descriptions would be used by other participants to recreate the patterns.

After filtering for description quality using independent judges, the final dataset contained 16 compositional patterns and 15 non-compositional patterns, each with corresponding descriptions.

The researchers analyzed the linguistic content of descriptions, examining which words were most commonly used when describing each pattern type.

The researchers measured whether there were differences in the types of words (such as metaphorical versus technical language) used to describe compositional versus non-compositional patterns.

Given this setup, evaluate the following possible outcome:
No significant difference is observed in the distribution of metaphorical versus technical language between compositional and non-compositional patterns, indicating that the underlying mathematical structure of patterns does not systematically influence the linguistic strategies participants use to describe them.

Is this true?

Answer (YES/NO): NO